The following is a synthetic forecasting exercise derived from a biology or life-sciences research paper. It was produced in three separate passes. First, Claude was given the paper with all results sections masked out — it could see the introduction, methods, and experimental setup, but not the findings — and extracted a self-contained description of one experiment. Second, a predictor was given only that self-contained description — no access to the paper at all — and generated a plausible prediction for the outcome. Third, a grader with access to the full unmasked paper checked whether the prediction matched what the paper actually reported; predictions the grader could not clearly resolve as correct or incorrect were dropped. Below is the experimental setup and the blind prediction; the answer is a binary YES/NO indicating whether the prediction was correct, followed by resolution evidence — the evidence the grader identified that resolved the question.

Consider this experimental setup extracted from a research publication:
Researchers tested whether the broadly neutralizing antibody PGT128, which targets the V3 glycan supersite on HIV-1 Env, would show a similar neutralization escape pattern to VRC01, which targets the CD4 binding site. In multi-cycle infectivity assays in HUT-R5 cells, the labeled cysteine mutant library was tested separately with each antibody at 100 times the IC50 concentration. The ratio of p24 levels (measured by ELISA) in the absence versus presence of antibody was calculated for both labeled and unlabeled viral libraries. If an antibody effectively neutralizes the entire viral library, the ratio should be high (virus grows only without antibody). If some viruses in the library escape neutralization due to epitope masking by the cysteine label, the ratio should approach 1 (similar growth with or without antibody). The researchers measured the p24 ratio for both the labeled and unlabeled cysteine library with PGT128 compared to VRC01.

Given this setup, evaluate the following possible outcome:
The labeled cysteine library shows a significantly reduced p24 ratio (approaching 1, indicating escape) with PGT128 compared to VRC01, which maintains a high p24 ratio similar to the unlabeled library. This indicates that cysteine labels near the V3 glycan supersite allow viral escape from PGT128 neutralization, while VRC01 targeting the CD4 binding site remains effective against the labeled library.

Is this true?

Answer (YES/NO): NO